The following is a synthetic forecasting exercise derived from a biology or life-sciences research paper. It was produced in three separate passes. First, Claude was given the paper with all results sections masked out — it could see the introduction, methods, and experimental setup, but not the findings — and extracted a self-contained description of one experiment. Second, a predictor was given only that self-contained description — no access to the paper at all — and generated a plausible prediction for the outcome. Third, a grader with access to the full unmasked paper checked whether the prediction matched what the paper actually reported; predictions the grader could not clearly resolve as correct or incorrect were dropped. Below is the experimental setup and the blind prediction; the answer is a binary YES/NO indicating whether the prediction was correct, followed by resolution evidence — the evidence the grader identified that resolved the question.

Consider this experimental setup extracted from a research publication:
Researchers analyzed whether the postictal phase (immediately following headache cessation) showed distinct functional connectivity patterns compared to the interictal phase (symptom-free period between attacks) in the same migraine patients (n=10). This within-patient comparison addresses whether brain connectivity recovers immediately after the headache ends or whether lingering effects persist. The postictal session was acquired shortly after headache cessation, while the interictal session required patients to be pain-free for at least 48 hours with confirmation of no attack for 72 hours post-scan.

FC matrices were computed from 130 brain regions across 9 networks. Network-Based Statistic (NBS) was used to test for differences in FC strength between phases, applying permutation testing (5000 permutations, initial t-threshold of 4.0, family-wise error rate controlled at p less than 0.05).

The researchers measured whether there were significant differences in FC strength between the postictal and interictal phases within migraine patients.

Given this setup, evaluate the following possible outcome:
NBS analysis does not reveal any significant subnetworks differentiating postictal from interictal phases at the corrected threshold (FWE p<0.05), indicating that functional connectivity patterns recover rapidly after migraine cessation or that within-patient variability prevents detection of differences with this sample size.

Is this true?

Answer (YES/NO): NO